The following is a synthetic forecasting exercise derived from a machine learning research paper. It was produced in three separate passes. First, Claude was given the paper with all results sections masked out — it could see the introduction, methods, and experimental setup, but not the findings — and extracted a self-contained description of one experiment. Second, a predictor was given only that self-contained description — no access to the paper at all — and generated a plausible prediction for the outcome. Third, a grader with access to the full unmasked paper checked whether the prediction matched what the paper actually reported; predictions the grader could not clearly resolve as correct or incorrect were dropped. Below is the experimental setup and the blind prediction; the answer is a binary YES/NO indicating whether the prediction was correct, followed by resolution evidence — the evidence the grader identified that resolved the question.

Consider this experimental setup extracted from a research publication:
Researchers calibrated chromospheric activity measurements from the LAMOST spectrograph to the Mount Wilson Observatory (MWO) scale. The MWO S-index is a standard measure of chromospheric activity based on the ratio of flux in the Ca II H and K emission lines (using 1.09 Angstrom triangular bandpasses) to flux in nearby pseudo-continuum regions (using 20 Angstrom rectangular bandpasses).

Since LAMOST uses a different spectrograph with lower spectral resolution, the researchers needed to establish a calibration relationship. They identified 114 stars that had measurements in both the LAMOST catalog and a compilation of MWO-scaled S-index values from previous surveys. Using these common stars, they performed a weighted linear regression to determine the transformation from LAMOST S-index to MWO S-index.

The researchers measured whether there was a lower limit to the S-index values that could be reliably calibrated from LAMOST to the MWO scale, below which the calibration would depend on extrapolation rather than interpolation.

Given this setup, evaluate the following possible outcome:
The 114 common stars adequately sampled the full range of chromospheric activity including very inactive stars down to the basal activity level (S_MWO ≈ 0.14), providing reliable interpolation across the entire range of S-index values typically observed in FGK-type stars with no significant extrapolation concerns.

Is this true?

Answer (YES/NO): NO